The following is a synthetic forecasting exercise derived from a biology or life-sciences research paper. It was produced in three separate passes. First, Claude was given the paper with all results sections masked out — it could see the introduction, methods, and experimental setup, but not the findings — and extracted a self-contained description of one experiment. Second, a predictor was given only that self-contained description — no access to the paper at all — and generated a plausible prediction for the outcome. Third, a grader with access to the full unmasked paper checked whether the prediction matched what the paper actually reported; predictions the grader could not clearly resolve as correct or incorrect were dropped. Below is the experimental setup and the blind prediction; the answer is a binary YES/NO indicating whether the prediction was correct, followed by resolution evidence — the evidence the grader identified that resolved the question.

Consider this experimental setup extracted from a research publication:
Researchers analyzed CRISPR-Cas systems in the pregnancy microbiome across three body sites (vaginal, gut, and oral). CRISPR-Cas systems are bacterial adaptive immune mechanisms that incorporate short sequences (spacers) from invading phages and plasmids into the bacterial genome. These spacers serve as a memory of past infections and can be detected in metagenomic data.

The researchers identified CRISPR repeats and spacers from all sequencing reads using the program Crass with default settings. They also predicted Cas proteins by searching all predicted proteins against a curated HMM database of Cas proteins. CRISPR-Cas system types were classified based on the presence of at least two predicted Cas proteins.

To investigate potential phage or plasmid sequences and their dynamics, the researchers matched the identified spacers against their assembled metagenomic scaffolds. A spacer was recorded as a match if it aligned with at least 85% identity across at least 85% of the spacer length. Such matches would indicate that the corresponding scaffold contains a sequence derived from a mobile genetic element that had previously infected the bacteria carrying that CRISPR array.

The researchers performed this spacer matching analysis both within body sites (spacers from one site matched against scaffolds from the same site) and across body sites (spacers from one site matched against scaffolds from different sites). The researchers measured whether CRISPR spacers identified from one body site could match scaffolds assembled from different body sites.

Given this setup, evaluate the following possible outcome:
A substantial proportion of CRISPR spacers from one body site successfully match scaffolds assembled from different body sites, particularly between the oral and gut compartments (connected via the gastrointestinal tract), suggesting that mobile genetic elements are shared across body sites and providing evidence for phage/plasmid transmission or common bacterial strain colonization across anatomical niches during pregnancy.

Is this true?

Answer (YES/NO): NO